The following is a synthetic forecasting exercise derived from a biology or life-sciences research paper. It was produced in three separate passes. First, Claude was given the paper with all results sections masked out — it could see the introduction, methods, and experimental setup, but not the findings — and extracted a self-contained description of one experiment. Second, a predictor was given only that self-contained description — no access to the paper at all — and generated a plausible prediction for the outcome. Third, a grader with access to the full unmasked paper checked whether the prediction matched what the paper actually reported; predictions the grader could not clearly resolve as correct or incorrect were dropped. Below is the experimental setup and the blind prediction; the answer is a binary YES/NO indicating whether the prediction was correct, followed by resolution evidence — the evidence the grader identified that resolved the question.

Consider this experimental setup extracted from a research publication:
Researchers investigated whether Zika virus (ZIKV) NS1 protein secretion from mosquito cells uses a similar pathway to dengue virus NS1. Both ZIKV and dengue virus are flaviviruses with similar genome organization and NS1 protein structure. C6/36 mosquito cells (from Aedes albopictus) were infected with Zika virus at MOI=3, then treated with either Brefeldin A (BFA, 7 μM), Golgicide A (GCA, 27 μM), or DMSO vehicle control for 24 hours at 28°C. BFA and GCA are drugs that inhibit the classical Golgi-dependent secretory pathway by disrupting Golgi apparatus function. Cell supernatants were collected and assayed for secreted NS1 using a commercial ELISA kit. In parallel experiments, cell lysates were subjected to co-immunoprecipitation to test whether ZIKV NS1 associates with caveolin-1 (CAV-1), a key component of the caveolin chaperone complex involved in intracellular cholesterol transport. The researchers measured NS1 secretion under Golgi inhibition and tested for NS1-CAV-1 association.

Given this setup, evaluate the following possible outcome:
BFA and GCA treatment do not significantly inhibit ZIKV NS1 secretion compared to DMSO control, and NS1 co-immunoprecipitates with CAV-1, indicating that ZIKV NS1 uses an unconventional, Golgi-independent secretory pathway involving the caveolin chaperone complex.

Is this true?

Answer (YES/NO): YES